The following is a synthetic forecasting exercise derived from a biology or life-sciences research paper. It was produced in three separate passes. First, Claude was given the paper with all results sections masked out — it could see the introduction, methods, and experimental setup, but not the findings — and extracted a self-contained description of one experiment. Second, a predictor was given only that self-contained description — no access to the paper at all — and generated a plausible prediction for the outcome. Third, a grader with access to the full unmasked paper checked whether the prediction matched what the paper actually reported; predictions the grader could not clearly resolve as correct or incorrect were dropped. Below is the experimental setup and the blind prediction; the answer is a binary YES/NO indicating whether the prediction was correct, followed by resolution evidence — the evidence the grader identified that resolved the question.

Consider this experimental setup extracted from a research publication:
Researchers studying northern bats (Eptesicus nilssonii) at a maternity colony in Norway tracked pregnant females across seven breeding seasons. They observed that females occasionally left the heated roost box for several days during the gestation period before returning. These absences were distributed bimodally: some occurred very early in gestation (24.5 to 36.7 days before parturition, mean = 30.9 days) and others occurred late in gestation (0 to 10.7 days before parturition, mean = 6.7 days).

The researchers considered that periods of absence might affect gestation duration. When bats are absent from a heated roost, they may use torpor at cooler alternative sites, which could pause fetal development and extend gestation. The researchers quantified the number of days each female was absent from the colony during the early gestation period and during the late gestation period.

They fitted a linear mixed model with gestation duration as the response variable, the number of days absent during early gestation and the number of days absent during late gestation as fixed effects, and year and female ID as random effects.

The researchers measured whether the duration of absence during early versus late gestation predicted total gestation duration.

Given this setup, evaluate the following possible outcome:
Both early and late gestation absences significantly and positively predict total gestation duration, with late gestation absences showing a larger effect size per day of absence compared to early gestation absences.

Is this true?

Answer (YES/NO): NO